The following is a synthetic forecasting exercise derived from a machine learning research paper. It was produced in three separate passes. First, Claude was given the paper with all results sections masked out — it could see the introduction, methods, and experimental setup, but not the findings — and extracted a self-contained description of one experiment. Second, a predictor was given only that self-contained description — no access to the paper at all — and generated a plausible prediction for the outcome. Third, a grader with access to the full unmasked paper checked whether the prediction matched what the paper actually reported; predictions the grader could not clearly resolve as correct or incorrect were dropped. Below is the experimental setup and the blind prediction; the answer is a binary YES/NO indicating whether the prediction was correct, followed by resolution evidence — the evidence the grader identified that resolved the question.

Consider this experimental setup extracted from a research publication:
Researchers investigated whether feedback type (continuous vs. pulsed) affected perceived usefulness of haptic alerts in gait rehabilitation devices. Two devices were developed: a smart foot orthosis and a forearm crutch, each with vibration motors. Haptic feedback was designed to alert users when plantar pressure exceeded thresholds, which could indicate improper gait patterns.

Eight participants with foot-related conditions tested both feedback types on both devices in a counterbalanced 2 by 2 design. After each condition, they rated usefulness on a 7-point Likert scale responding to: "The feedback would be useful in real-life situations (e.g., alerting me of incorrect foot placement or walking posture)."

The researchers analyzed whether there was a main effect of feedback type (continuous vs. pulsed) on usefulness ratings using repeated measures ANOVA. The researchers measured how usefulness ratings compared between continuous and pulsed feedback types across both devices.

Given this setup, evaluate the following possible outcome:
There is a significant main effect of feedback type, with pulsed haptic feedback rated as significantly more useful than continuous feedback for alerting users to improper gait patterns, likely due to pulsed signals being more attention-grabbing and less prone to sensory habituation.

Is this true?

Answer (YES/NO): YES